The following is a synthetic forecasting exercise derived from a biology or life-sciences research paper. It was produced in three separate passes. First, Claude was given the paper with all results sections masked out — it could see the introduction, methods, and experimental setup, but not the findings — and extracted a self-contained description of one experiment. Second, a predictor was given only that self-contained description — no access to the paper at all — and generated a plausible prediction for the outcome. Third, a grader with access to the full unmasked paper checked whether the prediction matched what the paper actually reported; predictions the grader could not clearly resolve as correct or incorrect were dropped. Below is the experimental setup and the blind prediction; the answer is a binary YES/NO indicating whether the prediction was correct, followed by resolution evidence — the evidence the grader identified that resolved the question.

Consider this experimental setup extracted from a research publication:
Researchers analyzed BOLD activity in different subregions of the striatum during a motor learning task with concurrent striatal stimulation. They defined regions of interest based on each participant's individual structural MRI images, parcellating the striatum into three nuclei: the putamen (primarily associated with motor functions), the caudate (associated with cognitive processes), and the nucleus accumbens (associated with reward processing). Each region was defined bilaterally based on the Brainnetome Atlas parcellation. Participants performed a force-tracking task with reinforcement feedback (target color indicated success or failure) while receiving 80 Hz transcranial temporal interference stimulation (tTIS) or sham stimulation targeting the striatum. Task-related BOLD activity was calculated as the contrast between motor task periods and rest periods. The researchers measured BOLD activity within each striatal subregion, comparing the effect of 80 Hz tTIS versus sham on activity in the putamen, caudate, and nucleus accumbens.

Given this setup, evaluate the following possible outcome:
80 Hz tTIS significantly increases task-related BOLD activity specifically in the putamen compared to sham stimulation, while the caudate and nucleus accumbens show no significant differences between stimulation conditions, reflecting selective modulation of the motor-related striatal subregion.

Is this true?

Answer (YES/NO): NO